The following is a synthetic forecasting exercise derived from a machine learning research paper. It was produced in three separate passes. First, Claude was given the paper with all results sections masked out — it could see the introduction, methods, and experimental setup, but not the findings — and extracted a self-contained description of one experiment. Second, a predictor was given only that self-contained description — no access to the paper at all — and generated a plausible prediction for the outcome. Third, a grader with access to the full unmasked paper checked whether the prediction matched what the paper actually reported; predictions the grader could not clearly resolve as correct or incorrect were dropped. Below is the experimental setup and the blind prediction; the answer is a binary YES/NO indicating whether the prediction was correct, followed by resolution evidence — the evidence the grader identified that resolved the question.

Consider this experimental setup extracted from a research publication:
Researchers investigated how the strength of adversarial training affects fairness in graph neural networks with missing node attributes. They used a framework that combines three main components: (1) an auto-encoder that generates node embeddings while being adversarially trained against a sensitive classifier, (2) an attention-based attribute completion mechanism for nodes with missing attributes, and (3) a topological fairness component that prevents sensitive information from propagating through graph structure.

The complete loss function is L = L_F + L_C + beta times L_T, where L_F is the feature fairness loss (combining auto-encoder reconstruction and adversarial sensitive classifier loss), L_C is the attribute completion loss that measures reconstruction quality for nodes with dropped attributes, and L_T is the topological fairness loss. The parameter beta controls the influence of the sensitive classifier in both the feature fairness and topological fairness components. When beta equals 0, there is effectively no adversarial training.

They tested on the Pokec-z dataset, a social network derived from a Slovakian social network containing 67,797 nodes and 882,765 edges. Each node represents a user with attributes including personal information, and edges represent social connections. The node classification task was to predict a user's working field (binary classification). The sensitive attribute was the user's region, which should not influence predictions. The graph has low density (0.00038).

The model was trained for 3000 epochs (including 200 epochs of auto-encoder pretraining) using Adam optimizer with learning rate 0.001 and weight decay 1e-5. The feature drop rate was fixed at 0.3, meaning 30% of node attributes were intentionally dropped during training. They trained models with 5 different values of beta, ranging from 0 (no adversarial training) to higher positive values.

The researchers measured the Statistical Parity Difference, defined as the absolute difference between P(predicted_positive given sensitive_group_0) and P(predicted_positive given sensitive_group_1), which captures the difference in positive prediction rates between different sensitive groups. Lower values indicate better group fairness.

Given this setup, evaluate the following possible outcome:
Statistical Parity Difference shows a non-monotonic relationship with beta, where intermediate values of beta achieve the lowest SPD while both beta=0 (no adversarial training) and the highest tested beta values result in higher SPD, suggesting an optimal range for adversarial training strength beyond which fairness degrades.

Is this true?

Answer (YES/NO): NO